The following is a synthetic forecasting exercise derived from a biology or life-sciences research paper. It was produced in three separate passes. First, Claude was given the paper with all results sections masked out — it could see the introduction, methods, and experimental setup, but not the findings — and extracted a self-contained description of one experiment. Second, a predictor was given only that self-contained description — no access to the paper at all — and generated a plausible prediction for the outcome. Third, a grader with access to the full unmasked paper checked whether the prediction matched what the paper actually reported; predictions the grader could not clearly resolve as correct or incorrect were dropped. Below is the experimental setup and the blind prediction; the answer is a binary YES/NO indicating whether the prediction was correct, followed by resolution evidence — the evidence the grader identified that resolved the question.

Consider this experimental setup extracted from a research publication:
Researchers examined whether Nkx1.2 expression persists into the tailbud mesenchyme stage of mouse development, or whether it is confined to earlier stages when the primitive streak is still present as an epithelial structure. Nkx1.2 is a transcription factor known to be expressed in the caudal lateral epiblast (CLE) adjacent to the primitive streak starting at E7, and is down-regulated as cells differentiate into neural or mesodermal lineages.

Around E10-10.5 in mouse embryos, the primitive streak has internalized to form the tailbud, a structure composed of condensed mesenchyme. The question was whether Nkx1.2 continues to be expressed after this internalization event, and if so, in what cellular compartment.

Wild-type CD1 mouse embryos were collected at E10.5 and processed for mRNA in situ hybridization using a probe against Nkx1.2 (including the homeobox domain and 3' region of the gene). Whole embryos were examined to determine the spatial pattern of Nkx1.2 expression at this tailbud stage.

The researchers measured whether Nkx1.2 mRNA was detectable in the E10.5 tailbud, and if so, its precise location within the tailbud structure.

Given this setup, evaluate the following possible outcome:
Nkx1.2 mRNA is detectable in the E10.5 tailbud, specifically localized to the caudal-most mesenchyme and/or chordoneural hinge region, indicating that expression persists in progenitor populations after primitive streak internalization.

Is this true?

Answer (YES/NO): YES